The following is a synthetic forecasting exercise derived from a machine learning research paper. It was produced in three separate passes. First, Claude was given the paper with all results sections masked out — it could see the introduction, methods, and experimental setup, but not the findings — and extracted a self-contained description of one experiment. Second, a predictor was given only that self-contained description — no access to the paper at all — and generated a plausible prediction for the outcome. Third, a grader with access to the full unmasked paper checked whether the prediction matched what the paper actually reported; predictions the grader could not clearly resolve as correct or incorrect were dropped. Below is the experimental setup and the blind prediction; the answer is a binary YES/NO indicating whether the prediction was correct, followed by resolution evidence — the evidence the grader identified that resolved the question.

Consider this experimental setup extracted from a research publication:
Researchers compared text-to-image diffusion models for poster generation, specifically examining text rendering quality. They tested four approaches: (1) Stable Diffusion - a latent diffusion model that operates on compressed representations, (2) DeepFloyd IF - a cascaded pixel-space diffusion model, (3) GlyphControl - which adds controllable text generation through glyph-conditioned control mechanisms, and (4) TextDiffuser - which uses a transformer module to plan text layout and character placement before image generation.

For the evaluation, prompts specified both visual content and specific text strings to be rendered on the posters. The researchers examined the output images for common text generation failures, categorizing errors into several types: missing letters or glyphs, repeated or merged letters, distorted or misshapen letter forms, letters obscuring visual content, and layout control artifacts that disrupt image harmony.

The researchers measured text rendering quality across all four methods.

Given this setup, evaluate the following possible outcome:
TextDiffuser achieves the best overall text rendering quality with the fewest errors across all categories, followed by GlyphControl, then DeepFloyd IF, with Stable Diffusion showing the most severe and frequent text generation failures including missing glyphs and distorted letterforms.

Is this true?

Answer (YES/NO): NO